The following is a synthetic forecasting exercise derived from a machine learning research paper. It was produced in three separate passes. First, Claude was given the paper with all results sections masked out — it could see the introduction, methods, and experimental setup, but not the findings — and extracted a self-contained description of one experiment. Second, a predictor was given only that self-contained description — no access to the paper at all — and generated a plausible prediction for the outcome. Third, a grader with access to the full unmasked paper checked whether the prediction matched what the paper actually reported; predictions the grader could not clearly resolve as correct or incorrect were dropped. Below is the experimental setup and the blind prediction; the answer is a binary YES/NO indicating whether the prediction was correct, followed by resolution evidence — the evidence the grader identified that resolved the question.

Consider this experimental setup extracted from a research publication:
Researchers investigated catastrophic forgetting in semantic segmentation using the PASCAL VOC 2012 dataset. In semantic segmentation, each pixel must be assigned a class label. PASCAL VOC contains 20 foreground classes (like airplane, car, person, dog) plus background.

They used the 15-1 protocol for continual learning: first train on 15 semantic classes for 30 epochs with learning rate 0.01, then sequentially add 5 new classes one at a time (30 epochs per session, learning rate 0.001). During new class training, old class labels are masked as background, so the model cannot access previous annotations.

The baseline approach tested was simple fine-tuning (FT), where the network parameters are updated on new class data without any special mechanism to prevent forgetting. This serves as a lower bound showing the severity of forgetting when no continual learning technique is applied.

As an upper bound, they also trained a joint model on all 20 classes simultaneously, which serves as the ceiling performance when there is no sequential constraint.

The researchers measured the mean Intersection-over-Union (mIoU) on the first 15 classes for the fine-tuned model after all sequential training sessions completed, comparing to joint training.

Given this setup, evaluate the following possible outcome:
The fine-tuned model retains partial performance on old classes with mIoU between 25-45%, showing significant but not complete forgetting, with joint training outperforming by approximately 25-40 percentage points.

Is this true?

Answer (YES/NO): NO